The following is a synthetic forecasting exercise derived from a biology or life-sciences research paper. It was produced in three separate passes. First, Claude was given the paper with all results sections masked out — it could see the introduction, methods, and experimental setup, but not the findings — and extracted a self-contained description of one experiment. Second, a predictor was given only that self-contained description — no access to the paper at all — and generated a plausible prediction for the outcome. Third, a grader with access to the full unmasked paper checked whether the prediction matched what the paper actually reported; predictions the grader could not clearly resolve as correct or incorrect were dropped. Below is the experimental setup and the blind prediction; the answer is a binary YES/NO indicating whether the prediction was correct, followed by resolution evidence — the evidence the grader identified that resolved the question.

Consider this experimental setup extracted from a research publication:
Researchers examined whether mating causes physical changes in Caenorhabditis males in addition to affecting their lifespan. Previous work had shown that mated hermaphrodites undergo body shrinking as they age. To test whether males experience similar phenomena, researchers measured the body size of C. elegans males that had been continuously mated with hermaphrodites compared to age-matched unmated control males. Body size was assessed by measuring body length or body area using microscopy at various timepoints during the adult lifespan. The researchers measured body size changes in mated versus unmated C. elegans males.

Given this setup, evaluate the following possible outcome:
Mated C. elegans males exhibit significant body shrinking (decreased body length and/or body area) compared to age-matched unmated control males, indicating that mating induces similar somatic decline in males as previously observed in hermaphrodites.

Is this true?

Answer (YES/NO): YES